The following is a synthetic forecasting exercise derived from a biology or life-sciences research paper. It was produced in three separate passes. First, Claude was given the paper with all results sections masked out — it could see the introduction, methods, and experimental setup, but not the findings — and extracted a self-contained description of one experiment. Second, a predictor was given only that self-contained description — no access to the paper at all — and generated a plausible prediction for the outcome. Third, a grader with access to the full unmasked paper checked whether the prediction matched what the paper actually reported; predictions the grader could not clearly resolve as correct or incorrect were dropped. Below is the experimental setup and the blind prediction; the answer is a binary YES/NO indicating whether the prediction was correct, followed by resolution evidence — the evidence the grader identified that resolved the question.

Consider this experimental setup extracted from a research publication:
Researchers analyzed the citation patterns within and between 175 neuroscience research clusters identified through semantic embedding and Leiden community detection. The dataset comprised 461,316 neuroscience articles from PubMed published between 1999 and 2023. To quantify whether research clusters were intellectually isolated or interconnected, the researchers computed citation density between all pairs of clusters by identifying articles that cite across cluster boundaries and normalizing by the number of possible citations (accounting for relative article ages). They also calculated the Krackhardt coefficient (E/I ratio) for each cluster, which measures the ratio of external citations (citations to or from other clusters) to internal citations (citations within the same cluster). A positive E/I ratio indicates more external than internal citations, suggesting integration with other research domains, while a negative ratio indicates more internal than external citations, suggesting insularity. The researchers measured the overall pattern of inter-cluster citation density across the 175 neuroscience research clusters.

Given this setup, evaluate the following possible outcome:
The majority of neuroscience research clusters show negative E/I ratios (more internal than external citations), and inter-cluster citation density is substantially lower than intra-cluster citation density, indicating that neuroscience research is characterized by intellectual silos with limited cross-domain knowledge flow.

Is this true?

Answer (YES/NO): NO